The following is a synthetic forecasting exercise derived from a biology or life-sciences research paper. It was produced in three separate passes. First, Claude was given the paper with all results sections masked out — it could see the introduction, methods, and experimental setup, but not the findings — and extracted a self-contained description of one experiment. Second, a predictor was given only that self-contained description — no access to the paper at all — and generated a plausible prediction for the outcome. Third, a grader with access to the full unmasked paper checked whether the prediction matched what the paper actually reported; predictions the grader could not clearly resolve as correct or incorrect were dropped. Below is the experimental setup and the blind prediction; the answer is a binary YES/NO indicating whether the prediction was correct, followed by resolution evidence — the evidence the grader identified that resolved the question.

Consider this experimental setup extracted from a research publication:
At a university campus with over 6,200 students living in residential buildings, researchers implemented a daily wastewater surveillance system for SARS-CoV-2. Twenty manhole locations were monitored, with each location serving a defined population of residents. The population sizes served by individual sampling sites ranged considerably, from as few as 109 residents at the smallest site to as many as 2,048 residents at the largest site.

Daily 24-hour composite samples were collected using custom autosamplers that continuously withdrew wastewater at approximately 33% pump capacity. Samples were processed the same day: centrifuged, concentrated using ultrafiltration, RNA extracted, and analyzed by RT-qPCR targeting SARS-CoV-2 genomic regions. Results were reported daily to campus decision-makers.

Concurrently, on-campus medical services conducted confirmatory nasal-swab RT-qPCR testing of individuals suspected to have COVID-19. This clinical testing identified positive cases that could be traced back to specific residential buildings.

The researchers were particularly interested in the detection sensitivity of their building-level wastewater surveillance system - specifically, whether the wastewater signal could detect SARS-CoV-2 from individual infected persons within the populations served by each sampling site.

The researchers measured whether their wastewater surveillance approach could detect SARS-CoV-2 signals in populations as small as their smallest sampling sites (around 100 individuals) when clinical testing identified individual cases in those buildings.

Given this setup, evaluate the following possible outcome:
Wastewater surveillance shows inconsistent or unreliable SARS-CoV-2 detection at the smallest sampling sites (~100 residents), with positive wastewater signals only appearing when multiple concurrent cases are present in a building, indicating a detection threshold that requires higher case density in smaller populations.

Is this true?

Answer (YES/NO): NO